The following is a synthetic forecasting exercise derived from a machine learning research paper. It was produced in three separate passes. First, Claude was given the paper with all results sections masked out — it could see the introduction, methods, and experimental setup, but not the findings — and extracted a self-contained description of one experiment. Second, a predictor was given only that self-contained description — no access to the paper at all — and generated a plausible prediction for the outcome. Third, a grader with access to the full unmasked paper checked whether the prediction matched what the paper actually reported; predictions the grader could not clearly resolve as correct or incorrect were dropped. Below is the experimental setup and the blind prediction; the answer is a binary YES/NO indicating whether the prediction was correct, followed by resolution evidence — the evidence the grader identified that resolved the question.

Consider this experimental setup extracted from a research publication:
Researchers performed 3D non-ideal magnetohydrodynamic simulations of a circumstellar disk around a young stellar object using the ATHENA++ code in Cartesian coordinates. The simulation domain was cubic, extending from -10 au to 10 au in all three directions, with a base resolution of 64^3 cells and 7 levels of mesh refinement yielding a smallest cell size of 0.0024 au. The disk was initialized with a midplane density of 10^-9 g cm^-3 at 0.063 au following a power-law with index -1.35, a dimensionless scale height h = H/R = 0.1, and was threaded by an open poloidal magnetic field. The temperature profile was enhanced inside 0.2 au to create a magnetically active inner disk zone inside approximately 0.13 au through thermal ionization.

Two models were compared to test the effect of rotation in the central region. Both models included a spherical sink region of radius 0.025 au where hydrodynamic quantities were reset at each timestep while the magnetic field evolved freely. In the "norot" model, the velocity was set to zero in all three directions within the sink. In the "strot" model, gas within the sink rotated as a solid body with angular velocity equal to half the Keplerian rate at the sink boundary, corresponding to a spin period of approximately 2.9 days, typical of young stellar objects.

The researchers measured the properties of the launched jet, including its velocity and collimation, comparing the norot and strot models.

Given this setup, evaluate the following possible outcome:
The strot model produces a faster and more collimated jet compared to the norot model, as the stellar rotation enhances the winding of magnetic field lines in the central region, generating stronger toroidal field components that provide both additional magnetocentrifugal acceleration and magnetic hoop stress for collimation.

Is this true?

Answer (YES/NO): NO